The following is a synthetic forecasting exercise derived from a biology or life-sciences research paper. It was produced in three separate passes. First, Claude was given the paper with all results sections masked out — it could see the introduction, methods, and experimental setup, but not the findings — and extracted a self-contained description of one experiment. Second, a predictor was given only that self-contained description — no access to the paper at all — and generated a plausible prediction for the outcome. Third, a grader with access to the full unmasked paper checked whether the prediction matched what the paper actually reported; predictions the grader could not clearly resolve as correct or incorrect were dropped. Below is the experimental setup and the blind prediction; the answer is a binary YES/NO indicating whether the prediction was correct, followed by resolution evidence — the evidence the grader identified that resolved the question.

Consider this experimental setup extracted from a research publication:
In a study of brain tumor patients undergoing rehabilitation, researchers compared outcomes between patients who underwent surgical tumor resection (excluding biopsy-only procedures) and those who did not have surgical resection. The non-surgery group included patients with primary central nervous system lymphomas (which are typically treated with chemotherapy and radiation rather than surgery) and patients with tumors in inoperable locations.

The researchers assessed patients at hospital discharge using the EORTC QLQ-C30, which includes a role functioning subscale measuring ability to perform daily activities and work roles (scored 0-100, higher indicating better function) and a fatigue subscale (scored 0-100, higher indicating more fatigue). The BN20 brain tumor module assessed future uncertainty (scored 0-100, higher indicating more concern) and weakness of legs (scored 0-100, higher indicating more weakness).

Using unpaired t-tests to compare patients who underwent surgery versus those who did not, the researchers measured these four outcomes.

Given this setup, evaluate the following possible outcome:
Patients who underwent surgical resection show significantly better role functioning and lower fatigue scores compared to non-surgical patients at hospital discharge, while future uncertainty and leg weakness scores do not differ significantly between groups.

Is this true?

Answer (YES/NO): NO